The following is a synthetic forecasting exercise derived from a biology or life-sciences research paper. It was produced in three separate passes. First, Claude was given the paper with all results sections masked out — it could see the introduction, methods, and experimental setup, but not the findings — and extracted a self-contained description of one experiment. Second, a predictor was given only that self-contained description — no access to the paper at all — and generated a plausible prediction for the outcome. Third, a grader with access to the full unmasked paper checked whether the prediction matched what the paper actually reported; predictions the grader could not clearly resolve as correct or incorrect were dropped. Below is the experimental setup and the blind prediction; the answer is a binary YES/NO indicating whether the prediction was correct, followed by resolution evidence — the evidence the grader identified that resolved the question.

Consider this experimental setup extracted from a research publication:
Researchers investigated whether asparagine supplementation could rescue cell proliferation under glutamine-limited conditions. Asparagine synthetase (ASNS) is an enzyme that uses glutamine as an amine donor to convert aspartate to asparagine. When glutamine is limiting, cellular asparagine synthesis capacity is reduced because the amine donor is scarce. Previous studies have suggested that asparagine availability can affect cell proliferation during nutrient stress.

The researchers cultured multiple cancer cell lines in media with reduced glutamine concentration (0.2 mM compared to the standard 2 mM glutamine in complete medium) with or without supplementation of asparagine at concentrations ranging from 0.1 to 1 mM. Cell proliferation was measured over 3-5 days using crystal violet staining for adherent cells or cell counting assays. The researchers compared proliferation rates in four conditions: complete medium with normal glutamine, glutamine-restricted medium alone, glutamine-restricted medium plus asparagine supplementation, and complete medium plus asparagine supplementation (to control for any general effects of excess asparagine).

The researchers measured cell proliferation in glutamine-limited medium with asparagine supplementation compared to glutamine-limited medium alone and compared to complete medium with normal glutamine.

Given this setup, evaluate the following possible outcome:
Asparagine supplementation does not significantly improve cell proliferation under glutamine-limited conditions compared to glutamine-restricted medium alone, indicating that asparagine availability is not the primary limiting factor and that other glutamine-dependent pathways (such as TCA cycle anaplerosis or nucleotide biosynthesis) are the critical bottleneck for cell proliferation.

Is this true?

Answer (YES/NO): NO